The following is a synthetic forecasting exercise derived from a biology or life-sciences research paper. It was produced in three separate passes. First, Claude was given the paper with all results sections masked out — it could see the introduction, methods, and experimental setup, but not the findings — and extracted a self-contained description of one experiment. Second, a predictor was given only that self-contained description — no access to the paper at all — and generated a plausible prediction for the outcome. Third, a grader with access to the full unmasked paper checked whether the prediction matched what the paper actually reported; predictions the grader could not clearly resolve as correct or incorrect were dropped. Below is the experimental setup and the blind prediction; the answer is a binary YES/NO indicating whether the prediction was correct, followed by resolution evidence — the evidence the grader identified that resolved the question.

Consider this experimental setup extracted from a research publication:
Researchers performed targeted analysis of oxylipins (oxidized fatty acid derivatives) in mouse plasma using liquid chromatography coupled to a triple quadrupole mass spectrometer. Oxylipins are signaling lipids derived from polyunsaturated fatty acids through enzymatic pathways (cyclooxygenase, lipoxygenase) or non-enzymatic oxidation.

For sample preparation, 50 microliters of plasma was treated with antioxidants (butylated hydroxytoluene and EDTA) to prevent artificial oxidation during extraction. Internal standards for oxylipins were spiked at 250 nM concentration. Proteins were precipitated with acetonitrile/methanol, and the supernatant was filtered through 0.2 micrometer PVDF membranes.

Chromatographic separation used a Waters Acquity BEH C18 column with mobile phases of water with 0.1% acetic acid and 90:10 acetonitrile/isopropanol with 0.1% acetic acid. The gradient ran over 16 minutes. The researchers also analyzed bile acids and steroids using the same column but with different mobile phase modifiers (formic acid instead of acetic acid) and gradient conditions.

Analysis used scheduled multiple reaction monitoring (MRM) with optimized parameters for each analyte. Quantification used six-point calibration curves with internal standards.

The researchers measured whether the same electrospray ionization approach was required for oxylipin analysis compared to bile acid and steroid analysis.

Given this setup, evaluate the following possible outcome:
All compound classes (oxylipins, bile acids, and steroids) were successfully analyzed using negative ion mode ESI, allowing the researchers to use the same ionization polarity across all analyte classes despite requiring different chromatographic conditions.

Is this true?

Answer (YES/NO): NO